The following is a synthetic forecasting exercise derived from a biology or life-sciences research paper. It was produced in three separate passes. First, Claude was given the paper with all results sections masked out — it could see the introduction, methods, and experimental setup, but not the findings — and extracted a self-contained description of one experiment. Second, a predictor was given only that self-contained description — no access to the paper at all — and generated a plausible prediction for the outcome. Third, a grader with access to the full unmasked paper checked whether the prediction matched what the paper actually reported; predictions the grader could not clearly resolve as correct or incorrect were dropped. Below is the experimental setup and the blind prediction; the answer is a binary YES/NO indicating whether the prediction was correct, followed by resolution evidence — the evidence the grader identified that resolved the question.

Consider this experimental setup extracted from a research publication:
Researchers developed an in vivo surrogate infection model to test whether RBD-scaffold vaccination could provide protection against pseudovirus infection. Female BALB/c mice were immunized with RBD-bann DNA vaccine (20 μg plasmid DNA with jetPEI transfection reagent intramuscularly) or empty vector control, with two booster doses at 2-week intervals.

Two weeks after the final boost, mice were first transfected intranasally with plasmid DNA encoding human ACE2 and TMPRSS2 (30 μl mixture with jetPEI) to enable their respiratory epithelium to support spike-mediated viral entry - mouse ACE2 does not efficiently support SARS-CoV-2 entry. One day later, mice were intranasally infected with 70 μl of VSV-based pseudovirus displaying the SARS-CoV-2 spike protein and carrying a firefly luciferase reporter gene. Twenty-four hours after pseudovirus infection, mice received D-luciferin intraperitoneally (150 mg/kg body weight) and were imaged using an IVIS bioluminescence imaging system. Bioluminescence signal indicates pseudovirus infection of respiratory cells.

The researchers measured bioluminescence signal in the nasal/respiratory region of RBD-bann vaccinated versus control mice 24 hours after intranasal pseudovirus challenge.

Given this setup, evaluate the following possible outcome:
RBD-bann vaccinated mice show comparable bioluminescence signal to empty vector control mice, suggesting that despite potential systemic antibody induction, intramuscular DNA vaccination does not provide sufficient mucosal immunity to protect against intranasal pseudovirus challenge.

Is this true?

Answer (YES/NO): NO